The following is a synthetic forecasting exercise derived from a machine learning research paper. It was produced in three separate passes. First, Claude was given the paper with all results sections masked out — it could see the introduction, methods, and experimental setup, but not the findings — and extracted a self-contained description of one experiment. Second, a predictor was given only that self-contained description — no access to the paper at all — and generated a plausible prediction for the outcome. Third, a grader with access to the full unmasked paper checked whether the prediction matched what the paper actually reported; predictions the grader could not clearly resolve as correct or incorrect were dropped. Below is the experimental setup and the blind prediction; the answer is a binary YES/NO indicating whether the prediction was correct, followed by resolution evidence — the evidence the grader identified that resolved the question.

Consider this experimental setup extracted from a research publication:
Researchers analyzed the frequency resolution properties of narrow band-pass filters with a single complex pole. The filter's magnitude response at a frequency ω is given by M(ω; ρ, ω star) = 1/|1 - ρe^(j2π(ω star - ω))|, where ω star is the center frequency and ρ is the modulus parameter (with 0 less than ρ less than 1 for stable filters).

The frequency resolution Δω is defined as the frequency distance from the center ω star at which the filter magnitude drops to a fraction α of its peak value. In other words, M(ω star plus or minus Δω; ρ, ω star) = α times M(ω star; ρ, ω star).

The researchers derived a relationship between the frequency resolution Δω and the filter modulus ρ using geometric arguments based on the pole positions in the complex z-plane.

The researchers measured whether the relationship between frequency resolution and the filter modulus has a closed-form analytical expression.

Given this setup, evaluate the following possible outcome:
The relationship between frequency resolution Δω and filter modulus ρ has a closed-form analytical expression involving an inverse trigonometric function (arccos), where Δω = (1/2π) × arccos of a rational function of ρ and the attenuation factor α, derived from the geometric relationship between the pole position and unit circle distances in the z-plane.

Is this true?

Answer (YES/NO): YES